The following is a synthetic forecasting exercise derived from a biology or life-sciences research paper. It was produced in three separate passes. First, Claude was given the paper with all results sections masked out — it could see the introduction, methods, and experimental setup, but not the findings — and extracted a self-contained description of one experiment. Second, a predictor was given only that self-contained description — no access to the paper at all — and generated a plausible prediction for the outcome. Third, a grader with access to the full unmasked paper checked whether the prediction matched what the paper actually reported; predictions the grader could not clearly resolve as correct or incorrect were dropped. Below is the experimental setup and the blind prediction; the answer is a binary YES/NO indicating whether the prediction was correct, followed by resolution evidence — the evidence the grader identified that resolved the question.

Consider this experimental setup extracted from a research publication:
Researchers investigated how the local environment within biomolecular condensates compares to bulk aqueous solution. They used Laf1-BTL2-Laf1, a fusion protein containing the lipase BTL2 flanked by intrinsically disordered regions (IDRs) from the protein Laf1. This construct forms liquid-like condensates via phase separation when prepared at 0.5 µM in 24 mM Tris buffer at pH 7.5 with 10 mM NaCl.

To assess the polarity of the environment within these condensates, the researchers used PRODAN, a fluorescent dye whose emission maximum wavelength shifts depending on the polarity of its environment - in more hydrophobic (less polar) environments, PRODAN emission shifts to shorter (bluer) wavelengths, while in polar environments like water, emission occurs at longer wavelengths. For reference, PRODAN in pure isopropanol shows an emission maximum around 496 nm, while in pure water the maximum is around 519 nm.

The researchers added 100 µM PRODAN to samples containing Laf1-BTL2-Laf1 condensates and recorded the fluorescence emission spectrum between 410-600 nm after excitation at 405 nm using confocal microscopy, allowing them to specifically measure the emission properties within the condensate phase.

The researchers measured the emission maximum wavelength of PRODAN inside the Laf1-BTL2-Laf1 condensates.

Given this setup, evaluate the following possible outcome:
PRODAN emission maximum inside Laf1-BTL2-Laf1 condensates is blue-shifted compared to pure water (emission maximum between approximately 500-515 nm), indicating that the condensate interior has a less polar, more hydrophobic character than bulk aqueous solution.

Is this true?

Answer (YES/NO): NO